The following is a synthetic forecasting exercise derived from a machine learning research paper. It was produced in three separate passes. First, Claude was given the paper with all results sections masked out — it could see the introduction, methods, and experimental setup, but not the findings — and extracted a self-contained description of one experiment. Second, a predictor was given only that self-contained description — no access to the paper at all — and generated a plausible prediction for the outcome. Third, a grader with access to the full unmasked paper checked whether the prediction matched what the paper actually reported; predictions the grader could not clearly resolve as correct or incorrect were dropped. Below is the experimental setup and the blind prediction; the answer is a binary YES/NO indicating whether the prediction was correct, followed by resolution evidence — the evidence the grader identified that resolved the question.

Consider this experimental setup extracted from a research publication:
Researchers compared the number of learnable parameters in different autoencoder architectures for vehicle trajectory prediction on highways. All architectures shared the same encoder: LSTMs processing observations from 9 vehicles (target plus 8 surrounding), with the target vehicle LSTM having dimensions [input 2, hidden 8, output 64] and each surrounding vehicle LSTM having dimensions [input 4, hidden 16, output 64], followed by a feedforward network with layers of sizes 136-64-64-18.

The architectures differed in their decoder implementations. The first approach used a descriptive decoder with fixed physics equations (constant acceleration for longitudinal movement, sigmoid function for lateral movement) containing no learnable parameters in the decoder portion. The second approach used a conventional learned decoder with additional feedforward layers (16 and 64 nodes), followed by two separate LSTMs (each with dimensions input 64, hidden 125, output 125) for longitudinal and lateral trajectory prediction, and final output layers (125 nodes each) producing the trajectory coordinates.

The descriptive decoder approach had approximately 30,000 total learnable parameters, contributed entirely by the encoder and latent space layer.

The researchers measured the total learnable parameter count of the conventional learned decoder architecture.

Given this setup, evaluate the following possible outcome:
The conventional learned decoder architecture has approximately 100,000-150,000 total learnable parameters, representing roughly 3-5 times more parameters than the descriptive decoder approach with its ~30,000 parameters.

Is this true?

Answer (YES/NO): NO